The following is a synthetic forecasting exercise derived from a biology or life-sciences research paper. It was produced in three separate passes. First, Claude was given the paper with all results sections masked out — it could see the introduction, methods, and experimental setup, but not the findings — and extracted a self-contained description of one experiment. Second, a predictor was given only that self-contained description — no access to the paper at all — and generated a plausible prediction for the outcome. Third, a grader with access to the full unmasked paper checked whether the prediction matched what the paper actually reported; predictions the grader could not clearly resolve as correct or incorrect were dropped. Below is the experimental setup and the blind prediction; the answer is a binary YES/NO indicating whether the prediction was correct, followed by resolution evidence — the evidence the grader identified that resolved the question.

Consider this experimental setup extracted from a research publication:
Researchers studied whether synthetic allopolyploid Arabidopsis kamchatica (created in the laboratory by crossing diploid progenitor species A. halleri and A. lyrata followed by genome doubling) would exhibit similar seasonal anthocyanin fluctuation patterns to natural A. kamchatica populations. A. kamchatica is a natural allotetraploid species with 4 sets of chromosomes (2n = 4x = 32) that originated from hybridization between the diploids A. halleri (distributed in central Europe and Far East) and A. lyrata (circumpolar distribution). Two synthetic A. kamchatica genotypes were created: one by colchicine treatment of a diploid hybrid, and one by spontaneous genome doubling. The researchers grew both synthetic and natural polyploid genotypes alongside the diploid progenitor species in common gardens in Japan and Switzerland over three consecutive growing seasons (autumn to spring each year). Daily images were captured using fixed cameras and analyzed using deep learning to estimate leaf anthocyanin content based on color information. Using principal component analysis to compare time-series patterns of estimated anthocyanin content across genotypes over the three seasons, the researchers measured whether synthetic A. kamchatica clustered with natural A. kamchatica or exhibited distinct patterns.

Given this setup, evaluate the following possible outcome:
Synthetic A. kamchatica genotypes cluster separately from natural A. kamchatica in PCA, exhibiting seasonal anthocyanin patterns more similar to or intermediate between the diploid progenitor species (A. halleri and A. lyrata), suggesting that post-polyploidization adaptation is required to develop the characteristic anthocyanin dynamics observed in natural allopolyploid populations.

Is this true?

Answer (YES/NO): NO